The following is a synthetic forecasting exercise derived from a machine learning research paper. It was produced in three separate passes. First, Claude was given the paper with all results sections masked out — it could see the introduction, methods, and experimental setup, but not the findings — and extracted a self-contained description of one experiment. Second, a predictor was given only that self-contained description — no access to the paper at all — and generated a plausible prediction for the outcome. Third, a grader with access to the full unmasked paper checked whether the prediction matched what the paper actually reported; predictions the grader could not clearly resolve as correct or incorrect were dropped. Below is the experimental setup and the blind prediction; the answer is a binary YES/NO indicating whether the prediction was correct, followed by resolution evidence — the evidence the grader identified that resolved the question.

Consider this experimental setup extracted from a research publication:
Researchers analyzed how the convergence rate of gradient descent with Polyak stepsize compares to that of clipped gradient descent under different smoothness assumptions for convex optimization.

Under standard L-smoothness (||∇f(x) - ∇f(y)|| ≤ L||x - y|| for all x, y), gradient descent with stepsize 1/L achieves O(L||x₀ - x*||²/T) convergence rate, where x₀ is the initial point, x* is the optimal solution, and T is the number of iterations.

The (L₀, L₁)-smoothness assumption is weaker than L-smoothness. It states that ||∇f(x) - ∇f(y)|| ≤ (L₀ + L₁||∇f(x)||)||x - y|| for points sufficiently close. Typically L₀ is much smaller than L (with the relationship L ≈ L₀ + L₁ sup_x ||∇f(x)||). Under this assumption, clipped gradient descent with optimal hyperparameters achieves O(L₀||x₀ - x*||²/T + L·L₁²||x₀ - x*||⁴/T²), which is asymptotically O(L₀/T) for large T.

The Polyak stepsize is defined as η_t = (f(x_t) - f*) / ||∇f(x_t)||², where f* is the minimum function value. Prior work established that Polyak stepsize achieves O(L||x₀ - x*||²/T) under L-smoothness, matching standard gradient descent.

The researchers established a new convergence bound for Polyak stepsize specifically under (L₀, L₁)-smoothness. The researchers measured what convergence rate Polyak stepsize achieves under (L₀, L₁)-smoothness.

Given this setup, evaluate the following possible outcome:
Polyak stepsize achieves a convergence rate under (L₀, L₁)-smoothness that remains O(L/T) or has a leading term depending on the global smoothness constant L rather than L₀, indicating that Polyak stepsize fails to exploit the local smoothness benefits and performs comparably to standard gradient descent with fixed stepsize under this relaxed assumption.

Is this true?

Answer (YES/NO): NO